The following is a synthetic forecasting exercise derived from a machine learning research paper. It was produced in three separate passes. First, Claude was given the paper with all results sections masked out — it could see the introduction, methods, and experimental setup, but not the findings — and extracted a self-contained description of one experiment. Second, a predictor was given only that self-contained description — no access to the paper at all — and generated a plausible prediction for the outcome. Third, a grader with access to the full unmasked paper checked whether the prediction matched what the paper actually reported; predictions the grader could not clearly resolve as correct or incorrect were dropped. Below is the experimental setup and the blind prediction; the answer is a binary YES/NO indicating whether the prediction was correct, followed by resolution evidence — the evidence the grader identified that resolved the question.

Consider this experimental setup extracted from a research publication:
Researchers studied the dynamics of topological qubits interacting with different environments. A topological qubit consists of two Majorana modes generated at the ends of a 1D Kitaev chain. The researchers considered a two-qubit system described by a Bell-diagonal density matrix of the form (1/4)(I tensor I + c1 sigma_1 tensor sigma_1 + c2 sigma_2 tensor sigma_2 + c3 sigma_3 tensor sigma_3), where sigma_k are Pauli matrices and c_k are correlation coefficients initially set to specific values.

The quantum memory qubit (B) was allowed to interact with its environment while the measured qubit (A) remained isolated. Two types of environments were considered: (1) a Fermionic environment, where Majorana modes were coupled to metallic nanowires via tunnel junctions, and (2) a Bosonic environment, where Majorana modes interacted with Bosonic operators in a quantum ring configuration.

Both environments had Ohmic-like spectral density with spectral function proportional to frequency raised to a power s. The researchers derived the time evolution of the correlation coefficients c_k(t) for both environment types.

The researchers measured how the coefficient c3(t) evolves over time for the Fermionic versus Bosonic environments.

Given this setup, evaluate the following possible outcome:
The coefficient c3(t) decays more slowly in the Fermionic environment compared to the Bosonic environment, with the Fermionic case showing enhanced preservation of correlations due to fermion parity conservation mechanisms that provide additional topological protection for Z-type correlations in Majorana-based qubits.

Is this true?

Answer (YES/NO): NO